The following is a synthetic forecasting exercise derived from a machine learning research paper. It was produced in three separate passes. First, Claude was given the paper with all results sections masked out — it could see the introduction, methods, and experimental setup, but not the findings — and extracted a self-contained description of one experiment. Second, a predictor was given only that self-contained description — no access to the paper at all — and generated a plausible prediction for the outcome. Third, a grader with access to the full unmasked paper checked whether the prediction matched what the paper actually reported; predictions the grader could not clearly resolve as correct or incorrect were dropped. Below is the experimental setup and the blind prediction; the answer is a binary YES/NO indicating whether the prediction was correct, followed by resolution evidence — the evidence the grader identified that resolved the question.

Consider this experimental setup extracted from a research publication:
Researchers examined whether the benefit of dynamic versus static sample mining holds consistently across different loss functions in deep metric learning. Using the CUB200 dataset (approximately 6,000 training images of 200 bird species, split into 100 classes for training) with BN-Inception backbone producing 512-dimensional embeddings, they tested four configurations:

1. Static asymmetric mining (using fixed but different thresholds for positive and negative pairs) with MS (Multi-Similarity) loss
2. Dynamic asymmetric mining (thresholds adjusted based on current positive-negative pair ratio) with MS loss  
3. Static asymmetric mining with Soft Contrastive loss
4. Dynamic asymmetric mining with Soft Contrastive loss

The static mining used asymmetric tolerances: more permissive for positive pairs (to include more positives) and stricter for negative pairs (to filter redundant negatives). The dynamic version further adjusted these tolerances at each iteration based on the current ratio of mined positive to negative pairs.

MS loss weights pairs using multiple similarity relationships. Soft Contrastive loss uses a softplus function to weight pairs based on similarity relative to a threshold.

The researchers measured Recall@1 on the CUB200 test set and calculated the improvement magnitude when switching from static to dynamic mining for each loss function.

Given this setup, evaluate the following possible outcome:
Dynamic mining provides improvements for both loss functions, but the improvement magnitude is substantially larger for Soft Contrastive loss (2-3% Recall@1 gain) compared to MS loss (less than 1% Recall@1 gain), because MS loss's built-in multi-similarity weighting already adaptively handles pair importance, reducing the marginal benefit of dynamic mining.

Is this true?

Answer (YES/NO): NO